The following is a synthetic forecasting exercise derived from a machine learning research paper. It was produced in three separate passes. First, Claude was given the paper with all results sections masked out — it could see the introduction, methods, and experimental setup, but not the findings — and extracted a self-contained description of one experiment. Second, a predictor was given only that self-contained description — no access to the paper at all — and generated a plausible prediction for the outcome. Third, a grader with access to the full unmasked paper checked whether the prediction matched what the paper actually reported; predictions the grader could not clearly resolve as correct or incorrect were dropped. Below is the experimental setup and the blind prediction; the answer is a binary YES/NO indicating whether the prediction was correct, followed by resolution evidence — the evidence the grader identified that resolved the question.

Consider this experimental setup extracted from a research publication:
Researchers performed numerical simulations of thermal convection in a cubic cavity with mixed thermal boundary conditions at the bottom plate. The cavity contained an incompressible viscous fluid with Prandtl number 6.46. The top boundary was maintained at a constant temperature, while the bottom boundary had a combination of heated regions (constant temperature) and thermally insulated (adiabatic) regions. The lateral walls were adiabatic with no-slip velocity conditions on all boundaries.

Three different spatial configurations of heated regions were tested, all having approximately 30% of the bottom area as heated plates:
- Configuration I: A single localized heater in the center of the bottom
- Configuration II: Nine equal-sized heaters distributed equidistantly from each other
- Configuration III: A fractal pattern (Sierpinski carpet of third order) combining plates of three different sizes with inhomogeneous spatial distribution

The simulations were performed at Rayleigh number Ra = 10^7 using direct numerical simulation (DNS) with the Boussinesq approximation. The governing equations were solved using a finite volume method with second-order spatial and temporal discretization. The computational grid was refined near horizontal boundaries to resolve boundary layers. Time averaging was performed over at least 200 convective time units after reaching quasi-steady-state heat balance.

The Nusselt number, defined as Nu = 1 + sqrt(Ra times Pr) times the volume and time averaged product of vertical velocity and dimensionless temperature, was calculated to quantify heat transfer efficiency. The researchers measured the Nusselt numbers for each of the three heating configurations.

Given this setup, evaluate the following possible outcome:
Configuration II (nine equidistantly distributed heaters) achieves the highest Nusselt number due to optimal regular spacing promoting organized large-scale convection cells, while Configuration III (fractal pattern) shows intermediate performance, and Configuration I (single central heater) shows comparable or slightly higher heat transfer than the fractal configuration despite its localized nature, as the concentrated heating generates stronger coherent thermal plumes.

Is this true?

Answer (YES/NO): NO